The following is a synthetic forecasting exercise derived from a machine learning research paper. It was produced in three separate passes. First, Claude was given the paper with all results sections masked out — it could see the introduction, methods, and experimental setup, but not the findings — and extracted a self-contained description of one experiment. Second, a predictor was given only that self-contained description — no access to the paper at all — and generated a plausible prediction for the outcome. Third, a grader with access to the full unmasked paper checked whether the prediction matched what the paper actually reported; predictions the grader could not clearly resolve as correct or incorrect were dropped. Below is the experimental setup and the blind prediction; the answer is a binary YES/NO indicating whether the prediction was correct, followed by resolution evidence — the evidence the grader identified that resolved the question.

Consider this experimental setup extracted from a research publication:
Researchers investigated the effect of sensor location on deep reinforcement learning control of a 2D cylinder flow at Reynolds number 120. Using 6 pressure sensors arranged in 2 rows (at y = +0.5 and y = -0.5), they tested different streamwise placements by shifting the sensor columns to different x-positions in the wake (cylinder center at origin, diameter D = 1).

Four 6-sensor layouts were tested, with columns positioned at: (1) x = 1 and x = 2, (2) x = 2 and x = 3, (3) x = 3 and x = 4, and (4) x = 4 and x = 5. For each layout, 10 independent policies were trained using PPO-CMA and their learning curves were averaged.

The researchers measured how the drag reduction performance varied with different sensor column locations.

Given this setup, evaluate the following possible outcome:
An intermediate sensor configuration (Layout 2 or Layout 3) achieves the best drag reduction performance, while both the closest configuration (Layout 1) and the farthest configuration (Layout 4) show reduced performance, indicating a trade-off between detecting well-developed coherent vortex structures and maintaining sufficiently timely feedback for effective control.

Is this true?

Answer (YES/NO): NO